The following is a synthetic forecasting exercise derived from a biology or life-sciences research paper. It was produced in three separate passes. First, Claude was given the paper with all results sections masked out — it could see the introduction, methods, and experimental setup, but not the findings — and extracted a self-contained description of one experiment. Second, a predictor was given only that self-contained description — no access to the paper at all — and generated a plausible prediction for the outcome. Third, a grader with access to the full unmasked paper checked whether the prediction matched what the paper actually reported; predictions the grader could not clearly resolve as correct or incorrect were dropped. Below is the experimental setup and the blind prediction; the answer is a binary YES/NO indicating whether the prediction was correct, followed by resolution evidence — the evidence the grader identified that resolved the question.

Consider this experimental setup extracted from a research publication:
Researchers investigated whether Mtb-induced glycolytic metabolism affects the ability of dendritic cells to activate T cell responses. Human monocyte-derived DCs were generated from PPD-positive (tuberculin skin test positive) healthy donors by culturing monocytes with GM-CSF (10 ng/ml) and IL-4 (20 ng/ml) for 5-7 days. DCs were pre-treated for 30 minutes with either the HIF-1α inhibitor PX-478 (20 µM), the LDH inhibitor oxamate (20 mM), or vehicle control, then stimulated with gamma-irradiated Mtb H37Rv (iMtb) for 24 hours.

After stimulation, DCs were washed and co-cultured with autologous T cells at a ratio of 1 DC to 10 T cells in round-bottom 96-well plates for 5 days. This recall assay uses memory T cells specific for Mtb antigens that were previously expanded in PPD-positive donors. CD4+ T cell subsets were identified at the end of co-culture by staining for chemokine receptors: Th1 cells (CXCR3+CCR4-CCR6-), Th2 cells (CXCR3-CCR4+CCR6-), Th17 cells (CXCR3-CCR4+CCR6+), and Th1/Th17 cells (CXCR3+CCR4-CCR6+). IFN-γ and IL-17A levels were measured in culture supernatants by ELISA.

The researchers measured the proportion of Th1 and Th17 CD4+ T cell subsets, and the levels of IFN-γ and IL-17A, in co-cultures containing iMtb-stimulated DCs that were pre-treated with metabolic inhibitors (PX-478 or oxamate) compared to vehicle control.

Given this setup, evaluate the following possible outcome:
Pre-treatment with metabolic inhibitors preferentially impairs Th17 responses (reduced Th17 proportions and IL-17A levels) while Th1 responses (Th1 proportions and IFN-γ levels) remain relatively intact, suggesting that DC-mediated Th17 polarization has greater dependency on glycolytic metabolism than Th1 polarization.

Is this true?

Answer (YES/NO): NO